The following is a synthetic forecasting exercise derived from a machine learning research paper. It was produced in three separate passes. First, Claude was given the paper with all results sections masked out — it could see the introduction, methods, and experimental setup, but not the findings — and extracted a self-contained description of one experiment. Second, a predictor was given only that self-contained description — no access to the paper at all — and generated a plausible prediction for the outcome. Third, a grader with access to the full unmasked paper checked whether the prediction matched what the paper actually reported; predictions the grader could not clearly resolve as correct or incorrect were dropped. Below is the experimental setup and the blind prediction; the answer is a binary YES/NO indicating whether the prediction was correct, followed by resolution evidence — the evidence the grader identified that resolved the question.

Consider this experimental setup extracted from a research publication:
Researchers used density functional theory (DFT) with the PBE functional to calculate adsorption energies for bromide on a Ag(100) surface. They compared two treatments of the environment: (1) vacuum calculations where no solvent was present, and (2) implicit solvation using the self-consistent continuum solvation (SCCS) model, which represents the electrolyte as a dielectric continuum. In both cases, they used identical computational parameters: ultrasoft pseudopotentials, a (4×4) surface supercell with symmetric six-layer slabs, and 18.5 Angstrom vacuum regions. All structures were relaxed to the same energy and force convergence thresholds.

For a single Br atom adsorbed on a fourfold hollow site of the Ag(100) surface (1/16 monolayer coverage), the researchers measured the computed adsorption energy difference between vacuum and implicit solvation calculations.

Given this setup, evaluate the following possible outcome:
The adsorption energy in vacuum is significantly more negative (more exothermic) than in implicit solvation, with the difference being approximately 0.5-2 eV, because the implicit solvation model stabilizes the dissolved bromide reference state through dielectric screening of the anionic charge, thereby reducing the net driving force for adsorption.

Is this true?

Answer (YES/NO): NO